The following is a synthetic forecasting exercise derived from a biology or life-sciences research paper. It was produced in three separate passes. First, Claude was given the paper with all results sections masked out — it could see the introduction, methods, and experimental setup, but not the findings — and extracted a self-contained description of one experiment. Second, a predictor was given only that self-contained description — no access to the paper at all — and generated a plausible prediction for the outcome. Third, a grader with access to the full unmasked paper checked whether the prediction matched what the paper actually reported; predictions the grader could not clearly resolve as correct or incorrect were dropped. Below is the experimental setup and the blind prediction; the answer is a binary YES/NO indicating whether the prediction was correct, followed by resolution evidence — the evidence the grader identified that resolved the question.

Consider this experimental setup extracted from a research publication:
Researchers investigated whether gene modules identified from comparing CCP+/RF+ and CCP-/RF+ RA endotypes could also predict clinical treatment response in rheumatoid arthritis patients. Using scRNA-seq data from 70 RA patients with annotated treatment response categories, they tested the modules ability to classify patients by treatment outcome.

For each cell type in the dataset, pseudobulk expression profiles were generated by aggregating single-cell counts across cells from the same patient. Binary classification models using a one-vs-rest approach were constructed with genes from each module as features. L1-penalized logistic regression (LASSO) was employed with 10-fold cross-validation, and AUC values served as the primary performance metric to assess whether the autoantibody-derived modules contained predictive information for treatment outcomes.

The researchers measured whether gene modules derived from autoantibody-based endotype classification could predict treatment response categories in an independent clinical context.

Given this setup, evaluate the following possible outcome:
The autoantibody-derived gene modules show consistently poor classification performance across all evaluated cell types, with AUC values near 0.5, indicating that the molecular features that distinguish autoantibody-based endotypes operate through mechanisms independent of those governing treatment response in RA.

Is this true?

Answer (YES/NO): NO